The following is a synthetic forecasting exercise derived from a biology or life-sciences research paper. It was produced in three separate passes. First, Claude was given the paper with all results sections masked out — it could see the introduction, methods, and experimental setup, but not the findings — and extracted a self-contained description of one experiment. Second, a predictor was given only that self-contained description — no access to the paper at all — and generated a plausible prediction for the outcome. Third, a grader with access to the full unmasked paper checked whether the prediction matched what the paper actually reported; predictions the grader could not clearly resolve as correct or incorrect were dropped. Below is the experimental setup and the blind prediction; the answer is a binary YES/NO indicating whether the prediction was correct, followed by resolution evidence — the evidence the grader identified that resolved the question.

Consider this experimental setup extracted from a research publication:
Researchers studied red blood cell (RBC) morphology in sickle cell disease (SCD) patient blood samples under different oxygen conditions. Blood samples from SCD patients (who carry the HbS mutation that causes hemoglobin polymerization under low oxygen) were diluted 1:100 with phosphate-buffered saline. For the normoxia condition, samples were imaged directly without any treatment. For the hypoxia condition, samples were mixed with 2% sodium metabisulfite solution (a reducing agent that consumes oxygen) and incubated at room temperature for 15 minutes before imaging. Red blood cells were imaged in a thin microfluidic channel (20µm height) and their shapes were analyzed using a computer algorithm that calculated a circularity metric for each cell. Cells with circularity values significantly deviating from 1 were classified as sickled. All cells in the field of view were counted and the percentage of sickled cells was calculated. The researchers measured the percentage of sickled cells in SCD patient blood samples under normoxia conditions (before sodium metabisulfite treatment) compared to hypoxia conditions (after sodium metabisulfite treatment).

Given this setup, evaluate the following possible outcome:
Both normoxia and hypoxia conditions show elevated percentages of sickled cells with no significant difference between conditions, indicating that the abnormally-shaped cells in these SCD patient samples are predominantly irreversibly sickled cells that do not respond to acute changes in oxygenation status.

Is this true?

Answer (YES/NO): NO